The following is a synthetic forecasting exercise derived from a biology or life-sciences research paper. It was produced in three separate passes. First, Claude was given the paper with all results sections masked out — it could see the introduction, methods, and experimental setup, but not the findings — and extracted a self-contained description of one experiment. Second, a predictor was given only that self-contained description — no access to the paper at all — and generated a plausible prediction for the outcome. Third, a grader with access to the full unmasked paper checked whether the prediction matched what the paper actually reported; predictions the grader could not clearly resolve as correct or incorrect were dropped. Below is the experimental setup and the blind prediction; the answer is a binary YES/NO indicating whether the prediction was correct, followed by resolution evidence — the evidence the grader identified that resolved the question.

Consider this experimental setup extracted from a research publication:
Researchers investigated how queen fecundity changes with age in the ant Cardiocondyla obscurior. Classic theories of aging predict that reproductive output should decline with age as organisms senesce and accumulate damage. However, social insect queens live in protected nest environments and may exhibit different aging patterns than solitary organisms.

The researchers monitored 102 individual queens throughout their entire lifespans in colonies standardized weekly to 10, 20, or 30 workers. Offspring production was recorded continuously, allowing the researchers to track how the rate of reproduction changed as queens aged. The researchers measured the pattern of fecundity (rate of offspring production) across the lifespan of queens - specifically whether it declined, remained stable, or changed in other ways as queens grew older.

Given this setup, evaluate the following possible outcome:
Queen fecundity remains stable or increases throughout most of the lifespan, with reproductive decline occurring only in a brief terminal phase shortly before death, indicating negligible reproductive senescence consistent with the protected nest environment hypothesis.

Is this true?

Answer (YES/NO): NO